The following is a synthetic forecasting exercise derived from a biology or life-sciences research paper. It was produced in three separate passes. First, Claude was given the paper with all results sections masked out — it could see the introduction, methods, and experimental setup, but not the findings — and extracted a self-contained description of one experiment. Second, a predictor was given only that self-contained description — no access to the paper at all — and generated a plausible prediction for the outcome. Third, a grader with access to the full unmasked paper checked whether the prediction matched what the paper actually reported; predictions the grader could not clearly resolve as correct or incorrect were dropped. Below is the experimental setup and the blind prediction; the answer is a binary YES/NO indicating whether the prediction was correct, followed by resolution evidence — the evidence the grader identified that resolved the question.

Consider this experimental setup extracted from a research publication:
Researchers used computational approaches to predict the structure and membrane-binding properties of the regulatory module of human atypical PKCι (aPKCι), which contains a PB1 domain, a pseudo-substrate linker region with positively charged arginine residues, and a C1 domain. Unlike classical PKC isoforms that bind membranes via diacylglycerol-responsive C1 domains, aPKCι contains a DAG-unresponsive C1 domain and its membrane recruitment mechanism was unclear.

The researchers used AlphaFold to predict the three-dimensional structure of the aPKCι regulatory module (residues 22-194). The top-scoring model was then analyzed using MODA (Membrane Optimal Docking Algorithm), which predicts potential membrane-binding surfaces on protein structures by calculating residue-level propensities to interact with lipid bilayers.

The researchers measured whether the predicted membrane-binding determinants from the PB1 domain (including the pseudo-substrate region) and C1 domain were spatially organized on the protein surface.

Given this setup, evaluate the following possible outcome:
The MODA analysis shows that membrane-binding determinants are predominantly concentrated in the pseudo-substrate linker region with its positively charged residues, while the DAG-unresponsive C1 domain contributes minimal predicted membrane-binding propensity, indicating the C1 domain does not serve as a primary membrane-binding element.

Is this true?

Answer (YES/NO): NO